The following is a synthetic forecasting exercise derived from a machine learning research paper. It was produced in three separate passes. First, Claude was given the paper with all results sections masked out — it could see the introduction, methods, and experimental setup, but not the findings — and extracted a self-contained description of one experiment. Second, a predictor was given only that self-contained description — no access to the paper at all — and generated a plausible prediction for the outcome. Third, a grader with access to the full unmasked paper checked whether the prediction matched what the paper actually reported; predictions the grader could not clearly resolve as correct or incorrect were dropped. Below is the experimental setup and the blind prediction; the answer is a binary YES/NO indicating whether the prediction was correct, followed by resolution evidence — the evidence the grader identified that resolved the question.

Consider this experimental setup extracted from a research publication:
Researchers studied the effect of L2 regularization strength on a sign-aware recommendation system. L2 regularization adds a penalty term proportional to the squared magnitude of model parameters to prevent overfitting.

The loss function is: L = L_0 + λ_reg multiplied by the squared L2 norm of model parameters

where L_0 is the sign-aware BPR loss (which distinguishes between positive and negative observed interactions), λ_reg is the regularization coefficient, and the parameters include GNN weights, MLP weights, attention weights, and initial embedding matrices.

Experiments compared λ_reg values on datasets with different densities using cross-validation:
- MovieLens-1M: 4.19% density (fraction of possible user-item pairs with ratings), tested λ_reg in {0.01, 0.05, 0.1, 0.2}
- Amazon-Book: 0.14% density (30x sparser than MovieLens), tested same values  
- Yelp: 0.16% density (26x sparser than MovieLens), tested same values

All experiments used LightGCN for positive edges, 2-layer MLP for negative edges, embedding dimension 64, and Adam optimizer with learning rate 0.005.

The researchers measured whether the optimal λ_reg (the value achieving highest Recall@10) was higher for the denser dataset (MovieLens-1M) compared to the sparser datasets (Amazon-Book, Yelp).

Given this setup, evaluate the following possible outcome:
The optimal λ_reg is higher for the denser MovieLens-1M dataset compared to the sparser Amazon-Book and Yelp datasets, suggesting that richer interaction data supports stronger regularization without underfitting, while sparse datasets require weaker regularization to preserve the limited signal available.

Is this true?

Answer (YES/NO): YES